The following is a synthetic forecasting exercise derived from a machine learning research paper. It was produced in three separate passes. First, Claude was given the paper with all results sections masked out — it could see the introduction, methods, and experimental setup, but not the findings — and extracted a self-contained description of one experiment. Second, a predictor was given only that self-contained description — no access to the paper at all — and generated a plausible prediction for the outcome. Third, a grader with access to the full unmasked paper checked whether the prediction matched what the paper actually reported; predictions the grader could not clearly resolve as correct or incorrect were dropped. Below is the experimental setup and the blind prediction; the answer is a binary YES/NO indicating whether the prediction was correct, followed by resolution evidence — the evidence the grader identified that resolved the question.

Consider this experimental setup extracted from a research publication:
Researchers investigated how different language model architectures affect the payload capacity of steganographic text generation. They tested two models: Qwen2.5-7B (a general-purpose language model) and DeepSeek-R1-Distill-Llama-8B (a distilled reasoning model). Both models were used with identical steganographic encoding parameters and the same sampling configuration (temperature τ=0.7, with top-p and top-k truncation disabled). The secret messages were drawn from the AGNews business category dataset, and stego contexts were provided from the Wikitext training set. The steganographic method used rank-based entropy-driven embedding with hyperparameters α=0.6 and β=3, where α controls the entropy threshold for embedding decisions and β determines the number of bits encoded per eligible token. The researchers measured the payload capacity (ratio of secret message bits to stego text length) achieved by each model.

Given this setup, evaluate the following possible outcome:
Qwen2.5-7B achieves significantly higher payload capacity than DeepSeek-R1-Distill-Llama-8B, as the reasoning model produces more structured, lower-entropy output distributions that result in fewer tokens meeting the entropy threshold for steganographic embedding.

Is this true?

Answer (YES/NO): YES